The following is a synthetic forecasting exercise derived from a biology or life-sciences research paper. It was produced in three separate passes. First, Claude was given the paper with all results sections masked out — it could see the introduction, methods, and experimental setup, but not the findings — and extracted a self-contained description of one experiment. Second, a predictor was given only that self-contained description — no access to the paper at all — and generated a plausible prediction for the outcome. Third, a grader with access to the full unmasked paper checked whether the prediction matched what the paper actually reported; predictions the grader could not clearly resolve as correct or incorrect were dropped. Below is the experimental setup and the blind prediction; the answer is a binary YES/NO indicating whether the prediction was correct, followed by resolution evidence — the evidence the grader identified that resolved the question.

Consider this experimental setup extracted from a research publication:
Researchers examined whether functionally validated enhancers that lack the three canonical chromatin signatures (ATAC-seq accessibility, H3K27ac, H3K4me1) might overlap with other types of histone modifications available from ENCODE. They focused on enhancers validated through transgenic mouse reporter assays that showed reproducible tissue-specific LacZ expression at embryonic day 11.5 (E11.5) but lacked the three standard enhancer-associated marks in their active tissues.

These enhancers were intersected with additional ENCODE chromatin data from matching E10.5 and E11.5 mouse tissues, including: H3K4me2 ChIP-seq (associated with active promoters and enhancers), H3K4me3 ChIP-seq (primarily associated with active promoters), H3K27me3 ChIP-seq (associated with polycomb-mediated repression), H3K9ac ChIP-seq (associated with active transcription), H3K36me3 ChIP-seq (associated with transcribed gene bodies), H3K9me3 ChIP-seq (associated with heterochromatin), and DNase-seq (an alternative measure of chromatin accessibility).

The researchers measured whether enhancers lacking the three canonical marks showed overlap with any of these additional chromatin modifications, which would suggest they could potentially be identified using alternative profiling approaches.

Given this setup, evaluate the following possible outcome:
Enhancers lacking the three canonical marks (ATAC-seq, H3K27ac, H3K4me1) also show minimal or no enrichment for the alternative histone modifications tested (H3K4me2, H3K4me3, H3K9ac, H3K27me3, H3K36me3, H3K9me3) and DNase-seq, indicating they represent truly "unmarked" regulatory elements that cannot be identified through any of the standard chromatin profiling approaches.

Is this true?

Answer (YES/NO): NO